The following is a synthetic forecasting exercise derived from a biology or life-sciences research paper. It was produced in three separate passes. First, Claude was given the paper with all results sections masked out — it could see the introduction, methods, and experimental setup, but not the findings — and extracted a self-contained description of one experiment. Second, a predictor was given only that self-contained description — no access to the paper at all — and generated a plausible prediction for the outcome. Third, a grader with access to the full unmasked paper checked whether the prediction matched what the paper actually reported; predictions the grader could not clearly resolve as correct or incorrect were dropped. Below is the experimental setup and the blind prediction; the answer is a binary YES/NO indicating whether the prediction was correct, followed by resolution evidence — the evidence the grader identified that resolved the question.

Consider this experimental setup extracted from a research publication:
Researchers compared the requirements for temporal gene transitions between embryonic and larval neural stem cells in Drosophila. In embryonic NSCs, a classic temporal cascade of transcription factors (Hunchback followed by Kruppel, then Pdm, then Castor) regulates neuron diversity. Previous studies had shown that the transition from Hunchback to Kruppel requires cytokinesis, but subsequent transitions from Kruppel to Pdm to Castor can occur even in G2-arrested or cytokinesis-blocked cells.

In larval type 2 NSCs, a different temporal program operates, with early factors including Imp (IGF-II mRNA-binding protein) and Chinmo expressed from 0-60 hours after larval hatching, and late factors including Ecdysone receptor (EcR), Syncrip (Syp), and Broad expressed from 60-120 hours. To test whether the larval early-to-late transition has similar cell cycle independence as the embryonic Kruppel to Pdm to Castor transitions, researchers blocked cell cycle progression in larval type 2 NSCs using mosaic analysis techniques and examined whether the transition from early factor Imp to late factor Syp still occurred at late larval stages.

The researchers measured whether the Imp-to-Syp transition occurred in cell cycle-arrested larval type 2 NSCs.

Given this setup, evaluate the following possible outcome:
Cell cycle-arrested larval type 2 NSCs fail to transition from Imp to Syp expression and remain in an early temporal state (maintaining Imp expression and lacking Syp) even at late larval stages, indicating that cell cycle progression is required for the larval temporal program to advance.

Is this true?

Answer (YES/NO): YES